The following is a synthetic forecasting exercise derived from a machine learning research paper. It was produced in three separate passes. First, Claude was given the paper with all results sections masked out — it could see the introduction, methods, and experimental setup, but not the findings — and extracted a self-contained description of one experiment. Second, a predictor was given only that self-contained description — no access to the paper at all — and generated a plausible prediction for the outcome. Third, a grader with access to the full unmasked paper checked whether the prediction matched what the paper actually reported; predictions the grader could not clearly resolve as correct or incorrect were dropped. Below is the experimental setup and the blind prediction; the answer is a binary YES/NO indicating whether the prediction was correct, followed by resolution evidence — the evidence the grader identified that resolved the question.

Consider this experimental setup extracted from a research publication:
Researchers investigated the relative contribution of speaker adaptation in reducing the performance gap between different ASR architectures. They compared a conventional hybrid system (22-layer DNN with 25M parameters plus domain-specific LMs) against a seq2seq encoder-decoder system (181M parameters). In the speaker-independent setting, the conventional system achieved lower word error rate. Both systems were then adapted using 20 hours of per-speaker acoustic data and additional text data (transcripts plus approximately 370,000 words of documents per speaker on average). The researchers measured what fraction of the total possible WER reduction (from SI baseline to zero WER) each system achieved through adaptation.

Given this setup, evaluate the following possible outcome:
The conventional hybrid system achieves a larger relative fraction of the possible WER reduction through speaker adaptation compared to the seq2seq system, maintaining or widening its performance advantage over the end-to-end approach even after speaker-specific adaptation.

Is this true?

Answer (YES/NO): NO